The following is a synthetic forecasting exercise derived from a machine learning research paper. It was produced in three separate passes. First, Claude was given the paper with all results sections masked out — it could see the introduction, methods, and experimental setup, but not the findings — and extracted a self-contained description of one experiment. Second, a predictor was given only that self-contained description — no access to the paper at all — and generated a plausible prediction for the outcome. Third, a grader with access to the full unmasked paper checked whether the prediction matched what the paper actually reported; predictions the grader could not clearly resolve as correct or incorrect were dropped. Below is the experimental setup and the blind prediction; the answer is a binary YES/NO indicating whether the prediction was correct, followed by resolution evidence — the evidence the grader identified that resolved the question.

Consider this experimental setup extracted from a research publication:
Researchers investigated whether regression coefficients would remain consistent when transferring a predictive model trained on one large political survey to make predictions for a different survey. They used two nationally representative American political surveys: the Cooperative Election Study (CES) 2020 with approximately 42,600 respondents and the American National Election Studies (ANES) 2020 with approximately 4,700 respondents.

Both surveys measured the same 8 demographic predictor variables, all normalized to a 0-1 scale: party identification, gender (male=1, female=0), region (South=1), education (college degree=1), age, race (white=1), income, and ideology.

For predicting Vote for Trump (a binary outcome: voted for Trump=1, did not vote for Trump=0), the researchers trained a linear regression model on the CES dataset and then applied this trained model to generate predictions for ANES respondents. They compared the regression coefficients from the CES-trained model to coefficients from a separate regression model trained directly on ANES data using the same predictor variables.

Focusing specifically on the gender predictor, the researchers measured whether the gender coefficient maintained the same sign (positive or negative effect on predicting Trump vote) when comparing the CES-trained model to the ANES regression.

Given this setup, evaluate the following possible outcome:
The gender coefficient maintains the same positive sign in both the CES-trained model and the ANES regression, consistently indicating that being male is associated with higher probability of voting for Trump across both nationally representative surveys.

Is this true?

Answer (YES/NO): NO